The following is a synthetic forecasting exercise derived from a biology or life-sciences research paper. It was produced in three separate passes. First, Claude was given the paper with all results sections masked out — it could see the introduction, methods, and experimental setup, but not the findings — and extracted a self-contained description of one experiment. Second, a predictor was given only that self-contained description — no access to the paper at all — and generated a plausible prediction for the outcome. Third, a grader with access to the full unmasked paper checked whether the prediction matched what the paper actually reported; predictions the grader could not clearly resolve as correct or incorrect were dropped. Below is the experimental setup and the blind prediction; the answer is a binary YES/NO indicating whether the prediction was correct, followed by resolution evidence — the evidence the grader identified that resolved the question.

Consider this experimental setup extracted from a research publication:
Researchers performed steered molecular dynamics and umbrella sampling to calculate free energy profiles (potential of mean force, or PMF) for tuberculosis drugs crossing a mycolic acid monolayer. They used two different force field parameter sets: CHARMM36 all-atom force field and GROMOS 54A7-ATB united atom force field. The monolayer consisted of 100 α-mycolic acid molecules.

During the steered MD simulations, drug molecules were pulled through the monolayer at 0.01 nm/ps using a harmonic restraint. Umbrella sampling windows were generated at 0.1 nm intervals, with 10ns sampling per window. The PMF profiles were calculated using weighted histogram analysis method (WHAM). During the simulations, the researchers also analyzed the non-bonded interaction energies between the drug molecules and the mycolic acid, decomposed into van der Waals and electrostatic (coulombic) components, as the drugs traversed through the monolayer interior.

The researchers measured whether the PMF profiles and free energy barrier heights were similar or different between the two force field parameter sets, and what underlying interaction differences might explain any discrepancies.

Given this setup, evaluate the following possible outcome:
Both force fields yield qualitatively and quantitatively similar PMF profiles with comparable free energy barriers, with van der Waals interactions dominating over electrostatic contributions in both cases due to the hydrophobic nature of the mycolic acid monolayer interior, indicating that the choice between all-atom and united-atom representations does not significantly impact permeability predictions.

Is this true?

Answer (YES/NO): NO